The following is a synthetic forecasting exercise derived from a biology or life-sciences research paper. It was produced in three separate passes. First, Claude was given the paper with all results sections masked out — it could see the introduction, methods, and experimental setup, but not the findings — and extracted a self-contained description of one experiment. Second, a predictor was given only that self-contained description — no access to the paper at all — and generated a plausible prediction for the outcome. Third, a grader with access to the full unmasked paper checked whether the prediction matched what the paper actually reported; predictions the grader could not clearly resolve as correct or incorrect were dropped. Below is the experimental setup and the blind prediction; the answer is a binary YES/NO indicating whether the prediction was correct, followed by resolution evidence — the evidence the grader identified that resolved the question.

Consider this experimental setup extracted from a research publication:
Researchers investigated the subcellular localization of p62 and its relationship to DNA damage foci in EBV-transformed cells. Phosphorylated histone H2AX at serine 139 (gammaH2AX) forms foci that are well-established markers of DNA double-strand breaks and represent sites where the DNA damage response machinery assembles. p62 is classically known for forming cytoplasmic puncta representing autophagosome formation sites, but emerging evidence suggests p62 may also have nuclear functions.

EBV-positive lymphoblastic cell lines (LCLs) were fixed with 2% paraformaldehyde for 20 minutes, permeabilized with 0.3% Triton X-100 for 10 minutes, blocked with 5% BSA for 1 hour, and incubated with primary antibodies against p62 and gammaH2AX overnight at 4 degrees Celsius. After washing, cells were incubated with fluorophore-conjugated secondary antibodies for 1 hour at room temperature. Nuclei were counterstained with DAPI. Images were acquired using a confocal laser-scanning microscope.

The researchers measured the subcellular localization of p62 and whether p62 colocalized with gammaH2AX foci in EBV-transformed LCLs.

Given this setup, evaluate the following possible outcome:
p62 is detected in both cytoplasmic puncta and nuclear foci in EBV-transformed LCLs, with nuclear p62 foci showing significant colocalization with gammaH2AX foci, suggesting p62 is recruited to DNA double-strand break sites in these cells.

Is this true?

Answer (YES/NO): NO